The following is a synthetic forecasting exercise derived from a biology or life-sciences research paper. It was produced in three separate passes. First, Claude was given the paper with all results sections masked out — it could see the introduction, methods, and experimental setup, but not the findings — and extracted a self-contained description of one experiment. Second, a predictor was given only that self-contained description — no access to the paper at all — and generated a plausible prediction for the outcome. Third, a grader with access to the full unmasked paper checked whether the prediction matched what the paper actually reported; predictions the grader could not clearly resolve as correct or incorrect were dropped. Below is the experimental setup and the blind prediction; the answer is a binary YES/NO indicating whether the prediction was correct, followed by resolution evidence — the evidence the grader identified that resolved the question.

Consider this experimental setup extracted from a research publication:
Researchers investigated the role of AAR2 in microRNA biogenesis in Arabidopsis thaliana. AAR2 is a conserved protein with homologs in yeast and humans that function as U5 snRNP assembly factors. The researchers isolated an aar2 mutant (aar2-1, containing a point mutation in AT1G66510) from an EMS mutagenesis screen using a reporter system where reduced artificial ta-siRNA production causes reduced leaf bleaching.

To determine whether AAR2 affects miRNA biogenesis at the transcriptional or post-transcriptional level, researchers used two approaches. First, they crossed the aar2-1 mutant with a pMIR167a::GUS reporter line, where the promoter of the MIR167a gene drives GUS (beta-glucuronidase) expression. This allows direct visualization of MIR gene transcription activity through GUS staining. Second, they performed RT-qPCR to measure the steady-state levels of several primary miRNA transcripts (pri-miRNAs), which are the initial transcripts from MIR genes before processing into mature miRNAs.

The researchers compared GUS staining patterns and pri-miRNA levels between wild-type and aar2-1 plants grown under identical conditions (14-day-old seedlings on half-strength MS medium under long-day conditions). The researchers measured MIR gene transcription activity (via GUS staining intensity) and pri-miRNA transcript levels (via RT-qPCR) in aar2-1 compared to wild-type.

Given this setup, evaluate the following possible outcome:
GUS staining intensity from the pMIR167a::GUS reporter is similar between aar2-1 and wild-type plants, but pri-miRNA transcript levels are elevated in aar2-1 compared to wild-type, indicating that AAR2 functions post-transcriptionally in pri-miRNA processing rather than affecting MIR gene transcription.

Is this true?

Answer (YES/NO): NO